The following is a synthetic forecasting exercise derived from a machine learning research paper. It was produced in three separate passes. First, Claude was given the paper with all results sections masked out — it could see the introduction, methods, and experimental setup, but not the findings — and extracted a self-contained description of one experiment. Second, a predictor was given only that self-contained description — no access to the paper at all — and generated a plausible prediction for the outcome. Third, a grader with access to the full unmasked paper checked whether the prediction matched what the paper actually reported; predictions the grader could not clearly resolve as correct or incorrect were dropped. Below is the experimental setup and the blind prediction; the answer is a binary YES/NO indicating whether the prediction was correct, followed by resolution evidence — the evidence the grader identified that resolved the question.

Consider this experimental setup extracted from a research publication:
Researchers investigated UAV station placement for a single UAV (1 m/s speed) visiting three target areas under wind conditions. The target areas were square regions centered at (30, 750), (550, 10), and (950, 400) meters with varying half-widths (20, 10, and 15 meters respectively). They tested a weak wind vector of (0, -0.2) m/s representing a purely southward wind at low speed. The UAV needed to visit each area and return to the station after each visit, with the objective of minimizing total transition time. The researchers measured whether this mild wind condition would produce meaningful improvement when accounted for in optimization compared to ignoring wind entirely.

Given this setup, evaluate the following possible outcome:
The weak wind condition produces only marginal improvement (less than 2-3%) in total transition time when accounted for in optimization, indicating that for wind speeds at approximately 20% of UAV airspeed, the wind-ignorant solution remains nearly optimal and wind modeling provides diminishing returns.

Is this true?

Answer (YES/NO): YES